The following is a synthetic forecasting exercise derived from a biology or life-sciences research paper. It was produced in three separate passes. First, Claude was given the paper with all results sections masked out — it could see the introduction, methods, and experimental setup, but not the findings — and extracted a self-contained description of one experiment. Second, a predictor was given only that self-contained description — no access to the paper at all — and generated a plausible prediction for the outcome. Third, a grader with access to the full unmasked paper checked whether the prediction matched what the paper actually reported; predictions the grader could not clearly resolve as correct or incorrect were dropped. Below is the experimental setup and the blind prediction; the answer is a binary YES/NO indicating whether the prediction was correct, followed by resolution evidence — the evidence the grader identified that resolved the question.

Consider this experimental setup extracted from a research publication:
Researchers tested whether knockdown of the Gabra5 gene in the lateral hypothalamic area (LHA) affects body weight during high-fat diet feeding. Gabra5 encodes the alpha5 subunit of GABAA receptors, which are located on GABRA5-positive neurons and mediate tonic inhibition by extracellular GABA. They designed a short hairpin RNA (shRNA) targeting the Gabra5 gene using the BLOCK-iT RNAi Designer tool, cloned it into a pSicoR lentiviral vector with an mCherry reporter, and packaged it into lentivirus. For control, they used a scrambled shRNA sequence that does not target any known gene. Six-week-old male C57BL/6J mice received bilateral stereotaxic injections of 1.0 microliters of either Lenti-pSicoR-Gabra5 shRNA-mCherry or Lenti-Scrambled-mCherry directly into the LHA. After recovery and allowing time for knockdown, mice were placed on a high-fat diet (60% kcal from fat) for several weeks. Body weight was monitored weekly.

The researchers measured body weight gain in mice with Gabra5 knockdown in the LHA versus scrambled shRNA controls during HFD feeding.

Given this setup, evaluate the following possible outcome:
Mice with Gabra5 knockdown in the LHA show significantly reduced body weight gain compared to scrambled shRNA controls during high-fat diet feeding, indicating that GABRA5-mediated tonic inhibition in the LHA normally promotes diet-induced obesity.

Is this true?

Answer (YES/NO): YES